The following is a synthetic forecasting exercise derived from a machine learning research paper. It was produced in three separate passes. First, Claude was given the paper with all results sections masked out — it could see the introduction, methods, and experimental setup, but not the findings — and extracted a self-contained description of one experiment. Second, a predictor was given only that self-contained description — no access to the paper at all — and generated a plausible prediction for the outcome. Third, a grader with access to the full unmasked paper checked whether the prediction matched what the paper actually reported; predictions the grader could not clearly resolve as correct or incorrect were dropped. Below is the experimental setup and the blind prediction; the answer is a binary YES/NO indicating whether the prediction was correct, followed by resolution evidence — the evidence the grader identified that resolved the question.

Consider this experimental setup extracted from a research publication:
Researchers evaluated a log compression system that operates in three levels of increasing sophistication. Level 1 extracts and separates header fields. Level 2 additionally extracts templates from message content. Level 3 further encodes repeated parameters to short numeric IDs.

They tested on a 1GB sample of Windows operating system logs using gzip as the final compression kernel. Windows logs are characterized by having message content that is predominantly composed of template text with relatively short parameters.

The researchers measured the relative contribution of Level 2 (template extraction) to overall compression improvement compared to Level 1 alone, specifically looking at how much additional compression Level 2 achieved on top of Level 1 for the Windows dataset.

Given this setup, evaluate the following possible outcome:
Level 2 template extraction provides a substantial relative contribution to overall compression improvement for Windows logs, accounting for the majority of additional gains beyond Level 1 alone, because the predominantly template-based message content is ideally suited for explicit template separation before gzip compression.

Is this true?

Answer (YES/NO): YES